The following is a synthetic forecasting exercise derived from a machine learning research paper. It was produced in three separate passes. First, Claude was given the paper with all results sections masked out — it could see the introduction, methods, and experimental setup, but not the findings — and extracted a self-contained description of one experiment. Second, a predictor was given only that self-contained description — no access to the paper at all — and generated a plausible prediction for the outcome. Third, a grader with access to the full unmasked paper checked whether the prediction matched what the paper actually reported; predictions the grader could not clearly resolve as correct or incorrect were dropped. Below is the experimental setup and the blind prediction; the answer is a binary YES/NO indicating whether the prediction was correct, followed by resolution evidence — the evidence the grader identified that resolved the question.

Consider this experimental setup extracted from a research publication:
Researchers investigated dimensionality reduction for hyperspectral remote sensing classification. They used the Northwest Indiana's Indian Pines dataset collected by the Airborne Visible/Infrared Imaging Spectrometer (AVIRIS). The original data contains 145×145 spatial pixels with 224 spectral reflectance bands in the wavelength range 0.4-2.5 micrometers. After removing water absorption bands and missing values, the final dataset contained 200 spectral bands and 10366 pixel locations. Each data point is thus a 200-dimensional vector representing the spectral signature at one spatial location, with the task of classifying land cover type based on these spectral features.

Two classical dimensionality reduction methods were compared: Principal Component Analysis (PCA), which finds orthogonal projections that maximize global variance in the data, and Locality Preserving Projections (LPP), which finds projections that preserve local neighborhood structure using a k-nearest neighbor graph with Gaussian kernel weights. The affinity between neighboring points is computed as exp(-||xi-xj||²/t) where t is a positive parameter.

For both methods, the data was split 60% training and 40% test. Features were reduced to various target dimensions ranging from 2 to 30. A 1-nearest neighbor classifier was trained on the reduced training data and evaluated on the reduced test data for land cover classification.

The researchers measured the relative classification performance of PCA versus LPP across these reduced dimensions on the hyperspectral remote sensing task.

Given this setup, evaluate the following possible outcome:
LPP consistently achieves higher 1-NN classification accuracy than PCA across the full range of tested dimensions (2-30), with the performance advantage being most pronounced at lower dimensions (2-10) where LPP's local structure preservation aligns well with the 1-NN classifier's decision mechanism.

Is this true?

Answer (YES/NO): NO